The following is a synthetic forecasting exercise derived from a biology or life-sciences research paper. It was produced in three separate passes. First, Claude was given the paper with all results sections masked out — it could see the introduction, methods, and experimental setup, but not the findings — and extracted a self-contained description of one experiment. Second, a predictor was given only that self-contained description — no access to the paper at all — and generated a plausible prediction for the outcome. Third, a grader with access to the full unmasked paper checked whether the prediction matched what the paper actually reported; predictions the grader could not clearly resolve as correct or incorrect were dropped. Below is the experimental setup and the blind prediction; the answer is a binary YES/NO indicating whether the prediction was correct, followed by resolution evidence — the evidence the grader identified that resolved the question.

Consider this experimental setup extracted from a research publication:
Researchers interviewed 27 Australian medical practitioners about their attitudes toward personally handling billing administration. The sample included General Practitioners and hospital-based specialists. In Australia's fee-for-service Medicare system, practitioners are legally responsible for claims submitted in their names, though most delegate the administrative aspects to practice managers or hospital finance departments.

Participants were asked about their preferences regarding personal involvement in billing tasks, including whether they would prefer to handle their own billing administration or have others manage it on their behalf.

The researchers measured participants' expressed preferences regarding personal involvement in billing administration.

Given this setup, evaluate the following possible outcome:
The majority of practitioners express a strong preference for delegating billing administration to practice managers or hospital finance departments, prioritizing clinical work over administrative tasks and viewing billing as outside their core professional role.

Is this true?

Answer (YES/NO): YES